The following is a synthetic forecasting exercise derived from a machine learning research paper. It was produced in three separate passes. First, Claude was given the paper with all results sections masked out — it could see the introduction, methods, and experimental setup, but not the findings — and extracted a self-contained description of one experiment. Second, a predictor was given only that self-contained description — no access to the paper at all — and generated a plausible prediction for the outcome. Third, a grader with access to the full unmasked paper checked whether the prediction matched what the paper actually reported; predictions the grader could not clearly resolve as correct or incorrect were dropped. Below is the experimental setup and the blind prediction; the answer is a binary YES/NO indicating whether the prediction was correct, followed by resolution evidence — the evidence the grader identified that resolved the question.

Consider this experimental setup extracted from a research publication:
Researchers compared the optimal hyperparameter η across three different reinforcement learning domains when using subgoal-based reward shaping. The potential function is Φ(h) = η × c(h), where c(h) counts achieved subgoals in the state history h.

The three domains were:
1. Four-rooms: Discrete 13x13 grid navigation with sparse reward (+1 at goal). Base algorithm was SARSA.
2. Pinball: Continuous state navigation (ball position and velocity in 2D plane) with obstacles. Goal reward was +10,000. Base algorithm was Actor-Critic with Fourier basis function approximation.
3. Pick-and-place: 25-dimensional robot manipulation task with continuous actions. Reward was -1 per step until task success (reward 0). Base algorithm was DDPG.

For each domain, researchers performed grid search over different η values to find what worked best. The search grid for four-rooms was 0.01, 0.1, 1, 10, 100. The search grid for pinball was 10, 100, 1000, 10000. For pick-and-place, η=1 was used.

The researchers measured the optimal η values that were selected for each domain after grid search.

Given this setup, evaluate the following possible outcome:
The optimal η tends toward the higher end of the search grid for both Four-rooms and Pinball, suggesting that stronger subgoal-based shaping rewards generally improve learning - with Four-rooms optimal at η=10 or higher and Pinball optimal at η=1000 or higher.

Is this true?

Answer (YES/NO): NO